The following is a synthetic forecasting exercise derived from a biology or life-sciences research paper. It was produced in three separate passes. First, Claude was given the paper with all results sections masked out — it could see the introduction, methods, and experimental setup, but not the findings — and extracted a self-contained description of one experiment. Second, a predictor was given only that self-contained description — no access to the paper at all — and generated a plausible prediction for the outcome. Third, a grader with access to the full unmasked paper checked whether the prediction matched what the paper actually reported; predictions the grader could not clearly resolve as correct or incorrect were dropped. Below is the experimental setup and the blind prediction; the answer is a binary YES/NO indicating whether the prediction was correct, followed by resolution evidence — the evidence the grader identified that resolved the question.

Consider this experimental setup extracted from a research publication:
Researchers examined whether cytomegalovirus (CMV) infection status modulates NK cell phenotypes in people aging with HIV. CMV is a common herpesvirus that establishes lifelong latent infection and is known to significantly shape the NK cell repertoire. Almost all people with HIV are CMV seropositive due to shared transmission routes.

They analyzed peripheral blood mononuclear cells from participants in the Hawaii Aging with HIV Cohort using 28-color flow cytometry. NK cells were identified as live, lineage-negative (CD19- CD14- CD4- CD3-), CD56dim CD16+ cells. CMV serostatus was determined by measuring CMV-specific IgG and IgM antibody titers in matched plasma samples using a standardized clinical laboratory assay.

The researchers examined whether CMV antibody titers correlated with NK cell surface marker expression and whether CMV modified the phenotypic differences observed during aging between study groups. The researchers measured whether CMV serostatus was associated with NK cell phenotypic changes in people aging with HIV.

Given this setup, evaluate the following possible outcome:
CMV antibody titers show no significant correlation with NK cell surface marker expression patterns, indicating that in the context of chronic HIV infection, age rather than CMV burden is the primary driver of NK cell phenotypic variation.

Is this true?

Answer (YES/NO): NO